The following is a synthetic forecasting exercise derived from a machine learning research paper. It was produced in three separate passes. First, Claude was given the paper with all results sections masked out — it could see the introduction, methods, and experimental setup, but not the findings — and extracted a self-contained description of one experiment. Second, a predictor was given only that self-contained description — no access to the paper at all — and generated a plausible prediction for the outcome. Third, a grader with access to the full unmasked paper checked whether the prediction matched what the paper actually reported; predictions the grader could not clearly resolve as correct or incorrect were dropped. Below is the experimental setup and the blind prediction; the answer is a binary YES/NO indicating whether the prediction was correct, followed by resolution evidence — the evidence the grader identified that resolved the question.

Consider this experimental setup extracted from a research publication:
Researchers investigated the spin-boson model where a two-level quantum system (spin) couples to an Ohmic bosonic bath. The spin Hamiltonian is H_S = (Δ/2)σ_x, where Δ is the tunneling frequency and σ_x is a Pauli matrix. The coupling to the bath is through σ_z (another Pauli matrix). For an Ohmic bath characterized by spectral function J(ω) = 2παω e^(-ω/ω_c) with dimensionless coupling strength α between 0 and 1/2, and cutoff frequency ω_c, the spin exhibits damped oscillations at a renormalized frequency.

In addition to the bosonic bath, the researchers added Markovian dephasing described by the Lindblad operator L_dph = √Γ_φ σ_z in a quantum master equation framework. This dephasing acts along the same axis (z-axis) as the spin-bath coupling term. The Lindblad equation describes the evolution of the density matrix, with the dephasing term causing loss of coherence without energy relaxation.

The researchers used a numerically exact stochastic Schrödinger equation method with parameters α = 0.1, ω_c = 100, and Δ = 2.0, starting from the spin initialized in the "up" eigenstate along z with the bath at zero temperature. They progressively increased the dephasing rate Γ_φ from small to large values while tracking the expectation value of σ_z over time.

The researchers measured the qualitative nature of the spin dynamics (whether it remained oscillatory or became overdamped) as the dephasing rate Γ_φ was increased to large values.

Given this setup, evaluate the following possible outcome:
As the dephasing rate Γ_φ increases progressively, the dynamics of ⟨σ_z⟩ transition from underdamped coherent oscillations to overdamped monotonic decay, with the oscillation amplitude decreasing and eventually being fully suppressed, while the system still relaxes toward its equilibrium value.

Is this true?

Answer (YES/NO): YES